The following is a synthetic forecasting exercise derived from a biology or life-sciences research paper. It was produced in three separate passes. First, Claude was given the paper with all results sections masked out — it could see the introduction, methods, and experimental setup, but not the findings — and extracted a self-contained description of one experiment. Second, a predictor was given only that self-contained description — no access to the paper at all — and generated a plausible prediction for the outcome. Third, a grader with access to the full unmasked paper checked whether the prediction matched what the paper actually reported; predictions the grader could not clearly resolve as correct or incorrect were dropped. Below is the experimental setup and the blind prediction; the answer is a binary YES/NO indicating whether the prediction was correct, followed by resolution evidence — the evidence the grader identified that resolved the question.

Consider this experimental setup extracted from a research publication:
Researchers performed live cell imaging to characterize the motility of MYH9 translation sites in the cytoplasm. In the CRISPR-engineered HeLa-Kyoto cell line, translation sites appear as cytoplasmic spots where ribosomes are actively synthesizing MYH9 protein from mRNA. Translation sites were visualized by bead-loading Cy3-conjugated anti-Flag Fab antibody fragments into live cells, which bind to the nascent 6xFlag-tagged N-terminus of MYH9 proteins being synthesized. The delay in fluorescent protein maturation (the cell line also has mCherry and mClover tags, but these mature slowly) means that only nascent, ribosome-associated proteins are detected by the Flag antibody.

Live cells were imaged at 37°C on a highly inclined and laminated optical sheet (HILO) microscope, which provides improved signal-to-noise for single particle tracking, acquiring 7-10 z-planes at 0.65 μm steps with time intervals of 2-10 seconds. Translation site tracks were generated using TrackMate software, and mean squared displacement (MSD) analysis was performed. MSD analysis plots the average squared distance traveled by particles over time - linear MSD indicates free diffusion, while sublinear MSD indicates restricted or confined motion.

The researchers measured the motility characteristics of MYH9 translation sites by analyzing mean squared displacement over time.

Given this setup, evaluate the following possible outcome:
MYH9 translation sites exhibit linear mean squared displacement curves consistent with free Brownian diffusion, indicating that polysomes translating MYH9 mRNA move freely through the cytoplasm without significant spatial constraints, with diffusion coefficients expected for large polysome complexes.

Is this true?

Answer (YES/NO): NO